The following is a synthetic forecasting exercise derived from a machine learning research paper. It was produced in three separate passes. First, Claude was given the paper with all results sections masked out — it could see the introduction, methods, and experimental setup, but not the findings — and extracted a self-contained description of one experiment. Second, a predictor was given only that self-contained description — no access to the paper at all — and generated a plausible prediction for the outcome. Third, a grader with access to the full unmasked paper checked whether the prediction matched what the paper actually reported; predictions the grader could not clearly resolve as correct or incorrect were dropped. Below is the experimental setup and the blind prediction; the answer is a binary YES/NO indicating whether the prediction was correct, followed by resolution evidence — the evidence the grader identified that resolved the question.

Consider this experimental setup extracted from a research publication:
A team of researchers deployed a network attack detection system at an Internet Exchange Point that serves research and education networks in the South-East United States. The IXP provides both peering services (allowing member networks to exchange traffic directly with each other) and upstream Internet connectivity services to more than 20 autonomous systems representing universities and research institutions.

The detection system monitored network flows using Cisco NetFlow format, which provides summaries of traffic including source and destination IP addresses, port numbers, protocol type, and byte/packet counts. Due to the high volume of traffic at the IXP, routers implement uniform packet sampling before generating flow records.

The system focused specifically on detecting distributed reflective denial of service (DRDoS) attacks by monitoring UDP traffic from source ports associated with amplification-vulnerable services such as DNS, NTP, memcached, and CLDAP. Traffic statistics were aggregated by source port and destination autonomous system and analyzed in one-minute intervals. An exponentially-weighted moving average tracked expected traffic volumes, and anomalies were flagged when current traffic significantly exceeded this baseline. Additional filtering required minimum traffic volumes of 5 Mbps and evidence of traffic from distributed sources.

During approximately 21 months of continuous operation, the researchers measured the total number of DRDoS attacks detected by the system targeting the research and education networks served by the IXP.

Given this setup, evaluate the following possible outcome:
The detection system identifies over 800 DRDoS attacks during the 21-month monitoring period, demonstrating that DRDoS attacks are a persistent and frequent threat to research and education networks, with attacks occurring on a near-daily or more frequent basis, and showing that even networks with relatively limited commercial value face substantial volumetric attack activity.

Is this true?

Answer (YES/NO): YES